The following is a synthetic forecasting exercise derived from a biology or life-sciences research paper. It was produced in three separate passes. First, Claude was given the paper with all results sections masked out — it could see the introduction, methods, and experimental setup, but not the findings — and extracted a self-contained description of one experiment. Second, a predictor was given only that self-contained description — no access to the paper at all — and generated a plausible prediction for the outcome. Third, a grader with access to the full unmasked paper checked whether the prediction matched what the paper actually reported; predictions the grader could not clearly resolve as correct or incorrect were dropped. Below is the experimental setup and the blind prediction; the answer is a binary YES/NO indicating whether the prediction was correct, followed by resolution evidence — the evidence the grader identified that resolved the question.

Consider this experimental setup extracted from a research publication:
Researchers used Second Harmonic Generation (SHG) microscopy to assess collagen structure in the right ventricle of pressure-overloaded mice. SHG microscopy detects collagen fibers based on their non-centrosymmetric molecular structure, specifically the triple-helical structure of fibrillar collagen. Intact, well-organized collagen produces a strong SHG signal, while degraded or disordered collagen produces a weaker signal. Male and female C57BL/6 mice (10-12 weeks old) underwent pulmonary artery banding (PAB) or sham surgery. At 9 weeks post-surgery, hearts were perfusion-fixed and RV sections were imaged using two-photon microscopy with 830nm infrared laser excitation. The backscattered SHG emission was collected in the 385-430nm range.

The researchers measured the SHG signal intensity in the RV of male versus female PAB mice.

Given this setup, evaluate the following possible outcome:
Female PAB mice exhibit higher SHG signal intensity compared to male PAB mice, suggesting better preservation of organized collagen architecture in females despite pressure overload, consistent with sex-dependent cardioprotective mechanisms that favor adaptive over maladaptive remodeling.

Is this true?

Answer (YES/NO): NO